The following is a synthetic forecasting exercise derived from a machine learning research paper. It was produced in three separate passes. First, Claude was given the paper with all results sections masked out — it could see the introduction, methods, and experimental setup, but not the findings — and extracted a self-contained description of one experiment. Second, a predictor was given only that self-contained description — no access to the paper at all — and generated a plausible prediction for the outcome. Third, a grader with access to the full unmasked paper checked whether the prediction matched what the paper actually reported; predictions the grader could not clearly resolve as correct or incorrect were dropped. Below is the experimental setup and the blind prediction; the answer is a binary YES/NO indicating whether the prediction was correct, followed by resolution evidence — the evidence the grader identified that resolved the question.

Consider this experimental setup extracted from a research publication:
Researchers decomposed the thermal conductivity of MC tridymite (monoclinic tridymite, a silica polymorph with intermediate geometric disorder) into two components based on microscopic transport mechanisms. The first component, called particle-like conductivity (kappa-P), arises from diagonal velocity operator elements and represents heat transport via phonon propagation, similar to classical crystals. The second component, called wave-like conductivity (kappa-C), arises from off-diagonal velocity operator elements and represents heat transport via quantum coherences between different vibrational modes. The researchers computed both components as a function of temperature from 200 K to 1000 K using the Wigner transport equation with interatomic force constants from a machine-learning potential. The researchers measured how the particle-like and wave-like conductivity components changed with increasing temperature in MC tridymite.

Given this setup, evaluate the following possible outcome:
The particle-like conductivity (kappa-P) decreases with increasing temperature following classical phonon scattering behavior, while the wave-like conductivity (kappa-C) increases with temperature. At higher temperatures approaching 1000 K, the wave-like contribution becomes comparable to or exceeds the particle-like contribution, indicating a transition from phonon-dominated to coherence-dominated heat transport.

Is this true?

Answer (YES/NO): YES